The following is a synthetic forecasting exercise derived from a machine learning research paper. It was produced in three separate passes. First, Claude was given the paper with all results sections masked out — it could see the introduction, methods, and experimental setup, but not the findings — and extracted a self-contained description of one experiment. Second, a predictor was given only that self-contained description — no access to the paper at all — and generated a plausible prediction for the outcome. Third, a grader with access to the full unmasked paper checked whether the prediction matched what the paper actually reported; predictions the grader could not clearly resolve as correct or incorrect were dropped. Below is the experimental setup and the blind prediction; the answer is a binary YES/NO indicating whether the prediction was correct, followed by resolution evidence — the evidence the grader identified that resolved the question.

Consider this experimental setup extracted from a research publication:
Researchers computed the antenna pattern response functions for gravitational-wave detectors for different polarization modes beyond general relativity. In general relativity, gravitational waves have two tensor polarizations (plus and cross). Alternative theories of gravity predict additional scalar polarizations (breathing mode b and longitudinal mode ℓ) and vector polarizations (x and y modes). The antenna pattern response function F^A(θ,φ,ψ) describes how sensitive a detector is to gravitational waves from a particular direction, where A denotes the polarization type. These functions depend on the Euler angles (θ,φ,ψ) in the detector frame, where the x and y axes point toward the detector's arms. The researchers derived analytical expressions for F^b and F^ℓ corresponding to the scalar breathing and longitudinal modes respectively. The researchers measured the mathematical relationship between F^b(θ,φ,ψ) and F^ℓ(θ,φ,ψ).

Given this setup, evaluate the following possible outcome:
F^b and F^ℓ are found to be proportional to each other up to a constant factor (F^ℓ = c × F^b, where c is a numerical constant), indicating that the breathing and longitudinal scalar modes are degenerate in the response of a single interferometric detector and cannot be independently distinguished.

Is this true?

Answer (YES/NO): YES